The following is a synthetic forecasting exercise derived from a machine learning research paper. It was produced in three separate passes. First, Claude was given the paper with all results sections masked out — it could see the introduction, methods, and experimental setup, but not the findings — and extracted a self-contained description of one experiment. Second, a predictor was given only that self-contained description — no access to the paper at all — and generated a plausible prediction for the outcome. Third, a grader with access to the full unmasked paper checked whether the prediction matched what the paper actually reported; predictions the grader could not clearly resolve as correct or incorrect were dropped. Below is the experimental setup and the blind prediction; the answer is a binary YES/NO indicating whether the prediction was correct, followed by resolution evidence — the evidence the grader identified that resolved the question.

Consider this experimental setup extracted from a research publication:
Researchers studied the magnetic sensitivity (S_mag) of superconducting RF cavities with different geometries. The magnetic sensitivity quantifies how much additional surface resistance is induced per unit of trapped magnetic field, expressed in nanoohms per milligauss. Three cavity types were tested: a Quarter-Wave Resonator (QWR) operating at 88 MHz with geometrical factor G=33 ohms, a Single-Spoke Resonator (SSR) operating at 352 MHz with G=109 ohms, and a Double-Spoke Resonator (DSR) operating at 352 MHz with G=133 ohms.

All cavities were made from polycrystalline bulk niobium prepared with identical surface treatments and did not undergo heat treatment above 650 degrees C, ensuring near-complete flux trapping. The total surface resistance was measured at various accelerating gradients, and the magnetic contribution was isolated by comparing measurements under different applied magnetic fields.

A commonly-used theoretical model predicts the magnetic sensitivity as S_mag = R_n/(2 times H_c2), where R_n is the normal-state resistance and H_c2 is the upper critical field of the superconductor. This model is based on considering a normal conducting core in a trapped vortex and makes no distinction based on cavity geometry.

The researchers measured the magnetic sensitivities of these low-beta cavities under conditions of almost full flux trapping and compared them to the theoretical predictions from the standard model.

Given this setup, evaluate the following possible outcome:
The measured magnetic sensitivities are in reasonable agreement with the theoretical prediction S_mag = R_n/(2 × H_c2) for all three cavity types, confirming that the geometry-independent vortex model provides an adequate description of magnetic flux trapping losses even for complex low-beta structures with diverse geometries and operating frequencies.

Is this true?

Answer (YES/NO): NO